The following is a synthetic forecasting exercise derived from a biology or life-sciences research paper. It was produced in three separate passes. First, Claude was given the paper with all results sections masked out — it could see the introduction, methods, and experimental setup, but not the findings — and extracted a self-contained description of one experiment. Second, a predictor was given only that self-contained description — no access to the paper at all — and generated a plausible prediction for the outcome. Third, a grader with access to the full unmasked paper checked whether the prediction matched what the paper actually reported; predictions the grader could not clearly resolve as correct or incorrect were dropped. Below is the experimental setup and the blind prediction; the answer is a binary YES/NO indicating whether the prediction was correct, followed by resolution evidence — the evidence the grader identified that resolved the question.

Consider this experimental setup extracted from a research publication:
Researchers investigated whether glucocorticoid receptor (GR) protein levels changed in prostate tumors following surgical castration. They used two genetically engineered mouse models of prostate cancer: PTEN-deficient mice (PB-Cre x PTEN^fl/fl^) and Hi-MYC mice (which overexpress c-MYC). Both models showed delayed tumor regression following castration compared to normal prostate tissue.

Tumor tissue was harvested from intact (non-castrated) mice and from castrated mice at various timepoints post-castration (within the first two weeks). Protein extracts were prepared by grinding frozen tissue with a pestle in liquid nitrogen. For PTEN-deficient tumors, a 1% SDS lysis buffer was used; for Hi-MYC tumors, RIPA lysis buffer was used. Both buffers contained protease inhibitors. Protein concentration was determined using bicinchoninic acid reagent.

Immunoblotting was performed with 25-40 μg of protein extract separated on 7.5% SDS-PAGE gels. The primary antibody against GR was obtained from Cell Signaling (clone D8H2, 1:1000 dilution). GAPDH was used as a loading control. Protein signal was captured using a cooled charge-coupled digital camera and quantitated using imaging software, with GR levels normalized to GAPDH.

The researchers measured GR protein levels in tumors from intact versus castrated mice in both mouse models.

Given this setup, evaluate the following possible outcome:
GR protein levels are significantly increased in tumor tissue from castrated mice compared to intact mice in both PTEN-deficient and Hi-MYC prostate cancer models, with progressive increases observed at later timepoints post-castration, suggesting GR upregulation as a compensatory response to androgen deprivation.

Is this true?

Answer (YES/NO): NO